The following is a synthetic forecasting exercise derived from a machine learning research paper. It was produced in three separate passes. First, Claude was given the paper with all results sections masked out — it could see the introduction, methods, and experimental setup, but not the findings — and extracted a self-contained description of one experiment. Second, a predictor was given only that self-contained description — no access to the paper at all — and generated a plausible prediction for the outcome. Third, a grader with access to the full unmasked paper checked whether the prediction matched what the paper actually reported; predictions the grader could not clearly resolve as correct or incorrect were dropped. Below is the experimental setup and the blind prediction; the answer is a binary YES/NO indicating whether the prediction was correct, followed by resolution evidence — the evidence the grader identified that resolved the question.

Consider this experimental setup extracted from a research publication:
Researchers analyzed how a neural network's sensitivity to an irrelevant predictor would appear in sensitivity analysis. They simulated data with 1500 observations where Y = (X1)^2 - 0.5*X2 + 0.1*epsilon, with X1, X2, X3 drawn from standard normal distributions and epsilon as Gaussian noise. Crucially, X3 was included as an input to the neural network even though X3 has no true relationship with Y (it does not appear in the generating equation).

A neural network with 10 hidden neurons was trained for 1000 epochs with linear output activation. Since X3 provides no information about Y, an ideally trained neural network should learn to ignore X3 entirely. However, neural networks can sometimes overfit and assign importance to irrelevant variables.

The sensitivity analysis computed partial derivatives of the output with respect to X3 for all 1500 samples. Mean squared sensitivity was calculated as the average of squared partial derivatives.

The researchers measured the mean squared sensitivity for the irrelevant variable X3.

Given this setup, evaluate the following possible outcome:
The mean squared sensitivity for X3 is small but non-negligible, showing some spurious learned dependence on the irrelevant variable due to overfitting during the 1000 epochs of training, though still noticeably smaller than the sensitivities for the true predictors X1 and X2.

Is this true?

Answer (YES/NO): NO